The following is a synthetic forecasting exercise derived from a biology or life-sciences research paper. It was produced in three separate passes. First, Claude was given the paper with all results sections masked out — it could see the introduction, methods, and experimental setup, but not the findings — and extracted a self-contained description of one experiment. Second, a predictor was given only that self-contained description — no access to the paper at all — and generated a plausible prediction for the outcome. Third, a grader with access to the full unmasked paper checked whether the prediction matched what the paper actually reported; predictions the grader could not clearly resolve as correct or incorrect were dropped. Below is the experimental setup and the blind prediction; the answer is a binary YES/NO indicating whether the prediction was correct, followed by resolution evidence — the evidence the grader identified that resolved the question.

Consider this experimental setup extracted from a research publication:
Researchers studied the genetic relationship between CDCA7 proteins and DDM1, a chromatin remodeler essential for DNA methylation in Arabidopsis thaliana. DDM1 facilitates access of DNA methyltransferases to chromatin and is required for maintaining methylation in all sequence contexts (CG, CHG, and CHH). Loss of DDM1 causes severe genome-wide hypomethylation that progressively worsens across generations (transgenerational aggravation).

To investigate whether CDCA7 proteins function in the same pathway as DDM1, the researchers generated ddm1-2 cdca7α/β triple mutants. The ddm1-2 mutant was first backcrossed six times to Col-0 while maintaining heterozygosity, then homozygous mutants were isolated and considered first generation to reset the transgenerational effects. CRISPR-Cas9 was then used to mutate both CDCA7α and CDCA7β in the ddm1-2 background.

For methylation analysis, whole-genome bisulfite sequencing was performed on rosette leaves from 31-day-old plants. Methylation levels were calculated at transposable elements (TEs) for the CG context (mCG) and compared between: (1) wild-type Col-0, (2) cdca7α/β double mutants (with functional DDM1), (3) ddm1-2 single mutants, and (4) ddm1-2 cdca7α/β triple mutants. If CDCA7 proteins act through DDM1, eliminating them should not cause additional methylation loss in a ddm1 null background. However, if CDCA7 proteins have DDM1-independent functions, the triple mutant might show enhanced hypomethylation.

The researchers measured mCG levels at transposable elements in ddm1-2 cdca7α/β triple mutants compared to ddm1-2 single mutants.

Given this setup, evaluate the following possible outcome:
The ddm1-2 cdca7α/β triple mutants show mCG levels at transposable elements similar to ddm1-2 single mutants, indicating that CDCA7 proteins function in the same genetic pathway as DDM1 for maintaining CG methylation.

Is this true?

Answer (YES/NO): YES